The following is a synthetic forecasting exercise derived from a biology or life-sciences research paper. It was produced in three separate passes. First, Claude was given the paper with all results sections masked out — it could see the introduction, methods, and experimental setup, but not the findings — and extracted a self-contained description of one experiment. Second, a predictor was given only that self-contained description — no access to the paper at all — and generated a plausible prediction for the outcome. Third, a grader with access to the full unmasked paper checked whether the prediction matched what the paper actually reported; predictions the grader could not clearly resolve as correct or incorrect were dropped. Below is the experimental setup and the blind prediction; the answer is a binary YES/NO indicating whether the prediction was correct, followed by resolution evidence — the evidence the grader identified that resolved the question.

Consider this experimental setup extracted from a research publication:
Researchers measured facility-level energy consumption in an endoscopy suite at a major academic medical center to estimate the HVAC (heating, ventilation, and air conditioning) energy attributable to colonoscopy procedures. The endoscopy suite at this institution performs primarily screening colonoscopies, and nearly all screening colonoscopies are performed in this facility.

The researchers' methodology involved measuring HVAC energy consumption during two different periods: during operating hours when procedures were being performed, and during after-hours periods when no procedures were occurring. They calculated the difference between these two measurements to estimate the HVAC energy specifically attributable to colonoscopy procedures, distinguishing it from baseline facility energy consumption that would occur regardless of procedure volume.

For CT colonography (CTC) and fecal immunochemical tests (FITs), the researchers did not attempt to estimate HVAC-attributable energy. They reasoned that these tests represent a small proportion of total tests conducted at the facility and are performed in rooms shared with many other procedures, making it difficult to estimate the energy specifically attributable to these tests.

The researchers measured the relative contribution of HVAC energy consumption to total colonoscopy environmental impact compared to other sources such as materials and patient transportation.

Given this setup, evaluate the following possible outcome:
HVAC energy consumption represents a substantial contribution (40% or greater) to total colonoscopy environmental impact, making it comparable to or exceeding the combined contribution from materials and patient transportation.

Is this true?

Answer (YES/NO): NO